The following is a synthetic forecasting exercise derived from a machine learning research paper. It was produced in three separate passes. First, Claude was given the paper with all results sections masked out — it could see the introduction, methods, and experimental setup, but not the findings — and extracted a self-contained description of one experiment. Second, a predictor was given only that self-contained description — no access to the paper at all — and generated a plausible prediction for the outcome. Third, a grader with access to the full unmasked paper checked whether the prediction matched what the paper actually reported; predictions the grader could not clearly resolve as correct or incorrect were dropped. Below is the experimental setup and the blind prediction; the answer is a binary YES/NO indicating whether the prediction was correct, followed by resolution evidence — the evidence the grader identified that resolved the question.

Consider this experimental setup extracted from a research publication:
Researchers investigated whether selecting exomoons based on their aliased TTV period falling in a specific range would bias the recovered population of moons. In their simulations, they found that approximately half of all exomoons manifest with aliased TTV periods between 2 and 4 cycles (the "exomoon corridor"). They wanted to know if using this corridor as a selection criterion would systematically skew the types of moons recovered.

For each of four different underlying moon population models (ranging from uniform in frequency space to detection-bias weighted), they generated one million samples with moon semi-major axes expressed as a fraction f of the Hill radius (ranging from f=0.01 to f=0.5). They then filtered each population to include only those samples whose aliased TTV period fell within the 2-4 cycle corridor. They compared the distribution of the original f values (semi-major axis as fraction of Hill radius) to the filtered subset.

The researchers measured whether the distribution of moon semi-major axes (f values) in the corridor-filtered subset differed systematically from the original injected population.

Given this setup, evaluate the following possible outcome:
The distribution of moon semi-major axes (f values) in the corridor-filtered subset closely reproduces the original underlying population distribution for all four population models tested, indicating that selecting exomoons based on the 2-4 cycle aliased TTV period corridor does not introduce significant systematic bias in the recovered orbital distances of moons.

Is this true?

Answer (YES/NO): YES